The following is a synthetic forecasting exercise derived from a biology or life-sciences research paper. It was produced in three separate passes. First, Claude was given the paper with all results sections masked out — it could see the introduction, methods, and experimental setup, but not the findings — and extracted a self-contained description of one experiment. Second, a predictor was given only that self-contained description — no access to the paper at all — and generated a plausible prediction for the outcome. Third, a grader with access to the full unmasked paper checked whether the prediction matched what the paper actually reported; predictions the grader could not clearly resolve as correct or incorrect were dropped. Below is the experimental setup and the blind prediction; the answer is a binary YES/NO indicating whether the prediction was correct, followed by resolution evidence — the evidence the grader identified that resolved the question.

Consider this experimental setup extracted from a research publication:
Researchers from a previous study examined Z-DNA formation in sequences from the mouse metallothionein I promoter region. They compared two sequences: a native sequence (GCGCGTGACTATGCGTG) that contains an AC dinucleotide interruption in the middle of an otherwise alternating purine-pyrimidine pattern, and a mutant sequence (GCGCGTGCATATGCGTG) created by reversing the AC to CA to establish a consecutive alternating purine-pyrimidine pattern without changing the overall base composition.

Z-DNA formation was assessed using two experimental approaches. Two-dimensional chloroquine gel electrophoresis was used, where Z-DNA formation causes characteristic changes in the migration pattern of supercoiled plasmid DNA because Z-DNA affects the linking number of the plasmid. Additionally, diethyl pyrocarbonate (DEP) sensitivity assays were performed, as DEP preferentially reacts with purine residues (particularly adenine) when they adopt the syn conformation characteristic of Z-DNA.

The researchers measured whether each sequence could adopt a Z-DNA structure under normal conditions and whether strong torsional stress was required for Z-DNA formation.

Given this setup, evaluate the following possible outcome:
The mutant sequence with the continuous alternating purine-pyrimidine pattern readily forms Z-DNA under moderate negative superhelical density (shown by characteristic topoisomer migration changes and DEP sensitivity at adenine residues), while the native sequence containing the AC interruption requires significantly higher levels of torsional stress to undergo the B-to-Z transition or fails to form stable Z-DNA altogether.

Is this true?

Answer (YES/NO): YES